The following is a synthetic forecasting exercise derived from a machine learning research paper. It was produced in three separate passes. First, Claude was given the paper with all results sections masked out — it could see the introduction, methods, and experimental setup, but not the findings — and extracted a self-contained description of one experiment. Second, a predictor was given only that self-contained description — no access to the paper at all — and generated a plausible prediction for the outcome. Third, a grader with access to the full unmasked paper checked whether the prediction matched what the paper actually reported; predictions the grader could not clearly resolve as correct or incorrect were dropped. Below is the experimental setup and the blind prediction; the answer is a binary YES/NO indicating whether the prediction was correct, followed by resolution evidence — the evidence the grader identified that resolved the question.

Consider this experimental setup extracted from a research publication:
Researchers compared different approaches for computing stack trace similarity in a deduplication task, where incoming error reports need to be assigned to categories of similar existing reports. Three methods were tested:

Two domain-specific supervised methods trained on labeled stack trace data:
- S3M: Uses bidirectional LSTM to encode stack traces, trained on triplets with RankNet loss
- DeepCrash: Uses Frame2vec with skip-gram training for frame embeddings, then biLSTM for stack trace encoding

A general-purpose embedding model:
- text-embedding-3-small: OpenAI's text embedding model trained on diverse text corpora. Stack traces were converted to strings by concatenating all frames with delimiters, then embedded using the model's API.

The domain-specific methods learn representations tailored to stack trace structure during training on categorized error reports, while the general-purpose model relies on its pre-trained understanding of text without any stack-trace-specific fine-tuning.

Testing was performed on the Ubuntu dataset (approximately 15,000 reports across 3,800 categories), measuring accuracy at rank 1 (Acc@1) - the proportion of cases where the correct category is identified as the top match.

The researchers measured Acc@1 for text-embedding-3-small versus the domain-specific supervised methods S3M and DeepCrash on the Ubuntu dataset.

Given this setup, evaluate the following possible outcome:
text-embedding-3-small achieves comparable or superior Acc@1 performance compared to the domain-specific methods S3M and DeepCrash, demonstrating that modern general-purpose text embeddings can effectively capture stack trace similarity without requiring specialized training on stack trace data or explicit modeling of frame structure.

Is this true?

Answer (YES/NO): YES